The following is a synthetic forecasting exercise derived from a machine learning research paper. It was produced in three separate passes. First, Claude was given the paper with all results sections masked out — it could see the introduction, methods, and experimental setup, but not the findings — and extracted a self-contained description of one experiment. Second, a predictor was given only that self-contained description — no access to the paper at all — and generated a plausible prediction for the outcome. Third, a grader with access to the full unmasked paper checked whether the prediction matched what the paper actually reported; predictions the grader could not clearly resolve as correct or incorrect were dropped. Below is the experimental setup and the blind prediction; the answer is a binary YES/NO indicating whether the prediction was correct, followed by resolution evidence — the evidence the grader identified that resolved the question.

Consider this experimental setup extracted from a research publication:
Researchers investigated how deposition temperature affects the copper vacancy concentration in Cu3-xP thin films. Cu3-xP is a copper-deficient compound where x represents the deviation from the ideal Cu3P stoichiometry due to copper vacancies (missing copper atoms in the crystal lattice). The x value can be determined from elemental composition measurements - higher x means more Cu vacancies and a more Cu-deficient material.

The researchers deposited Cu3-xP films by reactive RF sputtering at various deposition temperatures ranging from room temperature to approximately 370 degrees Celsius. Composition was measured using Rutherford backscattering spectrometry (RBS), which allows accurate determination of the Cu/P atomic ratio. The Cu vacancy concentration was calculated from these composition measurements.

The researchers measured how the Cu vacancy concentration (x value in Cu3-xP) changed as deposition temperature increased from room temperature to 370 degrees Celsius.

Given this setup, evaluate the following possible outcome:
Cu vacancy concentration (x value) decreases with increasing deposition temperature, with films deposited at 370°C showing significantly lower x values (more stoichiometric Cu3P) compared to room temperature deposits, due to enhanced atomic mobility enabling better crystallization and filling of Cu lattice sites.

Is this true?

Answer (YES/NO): NO